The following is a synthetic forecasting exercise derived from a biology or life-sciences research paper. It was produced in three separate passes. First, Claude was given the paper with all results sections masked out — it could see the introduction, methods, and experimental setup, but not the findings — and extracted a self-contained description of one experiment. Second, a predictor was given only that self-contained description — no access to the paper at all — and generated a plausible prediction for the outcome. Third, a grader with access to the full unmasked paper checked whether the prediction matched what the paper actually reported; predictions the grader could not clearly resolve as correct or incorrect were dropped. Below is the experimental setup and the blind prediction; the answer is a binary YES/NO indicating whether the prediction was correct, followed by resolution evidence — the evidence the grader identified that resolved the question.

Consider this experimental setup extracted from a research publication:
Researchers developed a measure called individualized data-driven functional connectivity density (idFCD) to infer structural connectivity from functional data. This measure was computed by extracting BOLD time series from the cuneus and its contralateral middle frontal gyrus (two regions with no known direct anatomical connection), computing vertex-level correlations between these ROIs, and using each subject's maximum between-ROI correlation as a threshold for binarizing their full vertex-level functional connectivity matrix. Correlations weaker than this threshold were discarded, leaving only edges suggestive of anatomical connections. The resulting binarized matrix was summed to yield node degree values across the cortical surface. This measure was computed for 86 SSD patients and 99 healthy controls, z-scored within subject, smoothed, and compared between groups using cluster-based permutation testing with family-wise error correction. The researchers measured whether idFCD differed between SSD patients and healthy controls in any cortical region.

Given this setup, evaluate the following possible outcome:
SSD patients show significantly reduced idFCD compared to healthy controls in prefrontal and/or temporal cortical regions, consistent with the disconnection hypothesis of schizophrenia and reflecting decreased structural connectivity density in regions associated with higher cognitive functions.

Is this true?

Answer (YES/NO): NO